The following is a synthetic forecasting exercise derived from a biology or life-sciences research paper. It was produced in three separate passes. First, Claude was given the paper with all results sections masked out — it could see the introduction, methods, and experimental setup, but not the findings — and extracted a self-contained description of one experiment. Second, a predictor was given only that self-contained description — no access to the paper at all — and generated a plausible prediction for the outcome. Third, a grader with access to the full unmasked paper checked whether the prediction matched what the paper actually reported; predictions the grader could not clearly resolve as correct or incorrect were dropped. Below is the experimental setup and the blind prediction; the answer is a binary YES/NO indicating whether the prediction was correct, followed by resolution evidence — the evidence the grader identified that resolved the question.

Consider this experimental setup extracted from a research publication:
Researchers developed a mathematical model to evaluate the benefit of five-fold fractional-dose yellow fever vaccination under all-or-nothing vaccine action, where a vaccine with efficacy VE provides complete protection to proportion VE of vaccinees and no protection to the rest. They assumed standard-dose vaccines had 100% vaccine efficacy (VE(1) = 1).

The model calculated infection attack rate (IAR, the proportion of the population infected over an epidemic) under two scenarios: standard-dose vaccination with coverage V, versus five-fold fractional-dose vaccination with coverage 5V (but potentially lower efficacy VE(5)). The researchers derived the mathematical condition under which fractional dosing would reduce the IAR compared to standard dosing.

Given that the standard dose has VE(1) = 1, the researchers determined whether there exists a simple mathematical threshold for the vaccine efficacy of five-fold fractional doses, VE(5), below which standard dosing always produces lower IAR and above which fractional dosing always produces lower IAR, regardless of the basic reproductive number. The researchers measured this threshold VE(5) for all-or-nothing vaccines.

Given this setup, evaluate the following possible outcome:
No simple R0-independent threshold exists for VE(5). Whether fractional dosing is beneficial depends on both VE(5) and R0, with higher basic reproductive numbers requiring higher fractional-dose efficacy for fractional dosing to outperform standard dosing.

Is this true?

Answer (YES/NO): NO